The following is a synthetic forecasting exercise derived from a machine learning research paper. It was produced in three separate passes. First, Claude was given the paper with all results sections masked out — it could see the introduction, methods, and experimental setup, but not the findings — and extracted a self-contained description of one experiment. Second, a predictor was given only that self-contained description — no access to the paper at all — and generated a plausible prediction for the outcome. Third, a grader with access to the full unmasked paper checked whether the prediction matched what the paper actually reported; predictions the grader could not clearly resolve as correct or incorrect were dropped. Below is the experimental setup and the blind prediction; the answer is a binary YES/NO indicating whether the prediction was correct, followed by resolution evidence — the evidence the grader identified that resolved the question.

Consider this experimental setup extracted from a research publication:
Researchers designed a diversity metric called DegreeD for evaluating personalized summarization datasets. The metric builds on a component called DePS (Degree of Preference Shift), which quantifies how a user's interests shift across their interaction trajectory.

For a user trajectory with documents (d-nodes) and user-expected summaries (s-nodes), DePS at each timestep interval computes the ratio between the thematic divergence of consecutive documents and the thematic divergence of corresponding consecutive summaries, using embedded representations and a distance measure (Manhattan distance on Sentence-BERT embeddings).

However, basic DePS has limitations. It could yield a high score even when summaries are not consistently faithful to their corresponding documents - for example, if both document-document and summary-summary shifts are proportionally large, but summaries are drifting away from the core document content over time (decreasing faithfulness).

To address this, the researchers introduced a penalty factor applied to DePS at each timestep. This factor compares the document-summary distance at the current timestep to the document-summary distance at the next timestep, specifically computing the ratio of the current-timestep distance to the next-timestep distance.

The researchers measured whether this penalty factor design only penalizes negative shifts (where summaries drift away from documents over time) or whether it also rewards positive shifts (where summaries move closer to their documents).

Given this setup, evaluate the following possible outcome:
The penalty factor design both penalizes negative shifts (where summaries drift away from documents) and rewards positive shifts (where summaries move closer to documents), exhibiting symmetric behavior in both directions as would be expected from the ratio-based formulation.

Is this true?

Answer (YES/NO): YES